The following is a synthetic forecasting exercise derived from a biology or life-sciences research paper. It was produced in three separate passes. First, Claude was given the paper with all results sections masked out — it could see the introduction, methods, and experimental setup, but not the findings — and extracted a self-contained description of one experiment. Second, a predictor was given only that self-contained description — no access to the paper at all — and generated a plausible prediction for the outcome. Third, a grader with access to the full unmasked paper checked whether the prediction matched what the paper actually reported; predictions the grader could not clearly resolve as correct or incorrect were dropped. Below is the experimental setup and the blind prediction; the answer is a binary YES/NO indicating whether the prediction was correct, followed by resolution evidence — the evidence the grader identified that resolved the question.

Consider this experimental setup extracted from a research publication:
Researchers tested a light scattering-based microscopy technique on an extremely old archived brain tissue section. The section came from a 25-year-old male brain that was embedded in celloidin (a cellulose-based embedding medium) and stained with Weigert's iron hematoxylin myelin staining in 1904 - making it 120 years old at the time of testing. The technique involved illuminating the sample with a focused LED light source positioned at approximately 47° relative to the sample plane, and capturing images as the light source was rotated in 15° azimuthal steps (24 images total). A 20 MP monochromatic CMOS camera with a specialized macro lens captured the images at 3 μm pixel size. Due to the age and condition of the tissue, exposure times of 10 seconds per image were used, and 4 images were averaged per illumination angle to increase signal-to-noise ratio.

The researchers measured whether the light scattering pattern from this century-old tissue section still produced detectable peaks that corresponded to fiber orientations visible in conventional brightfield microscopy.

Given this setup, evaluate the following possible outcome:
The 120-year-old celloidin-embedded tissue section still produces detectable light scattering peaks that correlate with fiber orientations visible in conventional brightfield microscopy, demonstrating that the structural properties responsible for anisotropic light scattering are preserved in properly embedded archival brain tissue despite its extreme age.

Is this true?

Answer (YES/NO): YES